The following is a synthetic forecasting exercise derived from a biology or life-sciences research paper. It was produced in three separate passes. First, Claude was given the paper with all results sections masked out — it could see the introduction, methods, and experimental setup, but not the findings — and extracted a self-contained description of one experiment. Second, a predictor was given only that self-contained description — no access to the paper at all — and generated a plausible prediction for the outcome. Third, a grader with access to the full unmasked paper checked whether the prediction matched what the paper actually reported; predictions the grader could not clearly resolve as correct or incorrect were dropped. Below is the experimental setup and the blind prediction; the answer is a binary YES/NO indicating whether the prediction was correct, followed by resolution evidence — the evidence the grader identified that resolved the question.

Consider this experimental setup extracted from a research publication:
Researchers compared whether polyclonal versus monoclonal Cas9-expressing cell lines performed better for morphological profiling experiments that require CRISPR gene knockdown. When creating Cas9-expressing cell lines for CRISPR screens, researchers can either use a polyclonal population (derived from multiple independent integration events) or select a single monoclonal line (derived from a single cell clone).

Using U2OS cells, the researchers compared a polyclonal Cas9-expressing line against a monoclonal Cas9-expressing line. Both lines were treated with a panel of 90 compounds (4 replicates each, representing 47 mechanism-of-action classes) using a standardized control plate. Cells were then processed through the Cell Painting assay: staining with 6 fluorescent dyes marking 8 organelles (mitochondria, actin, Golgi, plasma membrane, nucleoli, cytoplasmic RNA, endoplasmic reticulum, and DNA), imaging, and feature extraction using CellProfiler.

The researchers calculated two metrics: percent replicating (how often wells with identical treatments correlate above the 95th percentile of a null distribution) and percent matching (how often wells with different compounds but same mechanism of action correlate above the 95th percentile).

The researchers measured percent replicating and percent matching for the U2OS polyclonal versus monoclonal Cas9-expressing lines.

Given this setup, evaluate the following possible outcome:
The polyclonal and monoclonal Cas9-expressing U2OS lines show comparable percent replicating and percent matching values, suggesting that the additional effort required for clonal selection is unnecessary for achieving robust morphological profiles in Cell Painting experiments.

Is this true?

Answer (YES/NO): NO